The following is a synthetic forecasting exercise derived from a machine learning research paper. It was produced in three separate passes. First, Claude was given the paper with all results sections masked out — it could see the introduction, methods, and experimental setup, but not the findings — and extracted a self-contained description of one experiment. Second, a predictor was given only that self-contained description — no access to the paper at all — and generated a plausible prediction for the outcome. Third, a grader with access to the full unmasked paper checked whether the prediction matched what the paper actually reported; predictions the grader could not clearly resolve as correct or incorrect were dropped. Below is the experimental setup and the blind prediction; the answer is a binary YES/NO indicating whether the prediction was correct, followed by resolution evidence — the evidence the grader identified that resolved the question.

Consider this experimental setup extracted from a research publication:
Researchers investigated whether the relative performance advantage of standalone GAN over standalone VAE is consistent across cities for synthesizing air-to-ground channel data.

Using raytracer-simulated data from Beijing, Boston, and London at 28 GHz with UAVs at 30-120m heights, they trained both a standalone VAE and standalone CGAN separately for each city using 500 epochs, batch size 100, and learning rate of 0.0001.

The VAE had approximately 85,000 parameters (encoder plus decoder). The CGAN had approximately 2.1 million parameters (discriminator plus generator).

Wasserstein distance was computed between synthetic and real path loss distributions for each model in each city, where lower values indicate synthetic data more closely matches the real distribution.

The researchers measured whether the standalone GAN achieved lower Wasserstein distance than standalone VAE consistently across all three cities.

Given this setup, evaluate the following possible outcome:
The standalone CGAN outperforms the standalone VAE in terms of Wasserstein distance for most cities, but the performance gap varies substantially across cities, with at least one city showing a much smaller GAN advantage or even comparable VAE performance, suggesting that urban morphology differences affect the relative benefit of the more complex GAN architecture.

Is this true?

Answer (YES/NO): NO